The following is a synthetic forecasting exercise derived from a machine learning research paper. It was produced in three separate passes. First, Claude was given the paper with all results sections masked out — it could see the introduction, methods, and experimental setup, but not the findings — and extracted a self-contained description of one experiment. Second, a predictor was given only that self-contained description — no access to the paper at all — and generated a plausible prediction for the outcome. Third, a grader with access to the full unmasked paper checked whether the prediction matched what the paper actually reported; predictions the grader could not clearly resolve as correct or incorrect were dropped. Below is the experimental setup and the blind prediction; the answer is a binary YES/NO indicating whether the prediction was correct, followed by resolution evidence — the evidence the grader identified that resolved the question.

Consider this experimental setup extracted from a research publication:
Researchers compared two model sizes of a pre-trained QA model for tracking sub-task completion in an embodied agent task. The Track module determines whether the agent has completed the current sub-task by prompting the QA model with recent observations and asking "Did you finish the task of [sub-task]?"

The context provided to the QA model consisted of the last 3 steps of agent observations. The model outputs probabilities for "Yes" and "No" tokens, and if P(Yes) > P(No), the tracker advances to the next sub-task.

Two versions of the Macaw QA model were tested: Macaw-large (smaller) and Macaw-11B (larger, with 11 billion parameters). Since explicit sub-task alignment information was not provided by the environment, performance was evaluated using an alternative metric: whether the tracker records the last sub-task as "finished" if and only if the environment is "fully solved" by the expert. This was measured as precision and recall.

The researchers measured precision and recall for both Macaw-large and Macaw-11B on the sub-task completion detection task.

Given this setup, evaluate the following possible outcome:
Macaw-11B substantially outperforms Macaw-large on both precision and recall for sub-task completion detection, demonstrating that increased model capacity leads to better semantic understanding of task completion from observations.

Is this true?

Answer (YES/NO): NO